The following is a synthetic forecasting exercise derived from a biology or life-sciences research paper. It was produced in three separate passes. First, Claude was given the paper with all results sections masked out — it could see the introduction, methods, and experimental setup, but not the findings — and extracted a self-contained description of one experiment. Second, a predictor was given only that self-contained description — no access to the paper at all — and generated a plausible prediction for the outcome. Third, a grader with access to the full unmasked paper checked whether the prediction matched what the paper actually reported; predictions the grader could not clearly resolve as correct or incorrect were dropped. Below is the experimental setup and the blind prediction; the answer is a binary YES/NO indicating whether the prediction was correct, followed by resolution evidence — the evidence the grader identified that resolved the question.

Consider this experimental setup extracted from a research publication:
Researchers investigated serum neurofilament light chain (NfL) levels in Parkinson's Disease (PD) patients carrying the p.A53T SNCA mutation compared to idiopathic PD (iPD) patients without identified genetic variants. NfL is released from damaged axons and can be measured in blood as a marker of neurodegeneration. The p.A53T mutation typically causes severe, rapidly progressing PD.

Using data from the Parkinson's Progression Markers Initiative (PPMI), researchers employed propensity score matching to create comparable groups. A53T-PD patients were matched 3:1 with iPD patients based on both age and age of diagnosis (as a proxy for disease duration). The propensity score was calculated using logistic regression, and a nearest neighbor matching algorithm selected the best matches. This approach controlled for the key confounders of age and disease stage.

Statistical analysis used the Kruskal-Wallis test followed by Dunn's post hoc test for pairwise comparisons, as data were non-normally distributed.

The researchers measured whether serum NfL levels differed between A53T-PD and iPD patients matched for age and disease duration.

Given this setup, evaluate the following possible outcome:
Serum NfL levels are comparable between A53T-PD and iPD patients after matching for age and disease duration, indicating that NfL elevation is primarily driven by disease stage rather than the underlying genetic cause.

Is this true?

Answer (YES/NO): NO